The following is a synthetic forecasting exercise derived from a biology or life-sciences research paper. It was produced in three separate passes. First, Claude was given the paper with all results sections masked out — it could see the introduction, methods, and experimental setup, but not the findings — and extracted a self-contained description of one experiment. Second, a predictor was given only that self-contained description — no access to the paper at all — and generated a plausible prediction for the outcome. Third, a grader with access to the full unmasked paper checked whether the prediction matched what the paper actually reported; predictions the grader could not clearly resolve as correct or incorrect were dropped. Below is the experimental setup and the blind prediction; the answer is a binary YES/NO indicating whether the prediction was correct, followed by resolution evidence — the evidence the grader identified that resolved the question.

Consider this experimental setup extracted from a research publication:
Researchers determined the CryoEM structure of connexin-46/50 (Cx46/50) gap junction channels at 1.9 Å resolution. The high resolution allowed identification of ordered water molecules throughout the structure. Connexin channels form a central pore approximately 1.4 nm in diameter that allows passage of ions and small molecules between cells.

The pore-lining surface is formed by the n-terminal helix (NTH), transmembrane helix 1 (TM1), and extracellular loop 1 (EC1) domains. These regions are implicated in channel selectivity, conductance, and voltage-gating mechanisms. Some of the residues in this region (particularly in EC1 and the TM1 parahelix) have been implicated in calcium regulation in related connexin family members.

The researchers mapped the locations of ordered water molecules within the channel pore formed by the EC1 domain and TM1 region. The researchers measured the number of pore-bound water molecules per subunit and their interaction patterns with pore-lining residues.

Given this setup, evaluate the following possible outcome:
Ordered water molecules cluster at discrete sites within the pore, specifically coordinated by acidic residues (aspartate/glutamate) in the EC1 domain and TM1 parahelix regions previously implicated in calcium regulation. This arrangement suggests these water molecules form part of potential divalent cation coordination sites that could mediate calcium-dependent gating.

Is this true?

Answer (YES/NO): NO